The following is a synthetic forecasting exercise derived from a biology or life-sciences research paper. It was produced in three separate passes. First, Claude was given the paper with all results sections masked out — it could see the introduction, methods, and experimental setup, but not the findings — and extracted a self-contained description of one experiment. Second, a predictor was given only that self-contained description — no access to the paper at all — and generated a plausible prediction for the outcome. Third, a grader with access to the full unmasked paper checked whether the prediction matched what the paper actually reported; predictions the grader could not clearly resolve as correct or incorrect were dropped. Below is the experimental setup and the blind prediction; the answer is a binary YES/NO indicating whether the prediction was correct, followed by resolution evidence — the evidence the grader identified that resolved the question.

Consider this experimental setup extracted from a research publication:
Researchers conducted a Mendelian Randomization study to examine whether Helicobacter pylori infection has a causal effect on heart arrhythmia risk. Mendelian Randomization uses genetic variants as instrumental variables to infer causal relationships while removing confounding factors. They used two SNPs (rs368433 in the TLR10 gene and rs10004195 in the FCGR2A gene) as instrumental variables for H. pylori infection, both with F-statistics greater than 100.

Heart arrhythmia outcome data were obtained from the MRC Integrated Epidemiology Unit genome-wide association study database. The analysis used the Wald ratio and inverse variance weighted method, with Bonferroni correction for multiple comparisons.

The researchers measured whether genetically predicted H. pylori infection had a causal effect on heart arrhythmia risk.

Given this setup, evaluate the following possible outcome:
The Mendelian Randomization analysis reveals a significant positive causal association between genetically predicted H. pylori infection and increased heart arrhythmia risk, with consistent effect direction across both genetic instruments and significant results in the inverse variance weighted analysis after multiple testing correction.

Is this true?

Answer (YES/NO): NO